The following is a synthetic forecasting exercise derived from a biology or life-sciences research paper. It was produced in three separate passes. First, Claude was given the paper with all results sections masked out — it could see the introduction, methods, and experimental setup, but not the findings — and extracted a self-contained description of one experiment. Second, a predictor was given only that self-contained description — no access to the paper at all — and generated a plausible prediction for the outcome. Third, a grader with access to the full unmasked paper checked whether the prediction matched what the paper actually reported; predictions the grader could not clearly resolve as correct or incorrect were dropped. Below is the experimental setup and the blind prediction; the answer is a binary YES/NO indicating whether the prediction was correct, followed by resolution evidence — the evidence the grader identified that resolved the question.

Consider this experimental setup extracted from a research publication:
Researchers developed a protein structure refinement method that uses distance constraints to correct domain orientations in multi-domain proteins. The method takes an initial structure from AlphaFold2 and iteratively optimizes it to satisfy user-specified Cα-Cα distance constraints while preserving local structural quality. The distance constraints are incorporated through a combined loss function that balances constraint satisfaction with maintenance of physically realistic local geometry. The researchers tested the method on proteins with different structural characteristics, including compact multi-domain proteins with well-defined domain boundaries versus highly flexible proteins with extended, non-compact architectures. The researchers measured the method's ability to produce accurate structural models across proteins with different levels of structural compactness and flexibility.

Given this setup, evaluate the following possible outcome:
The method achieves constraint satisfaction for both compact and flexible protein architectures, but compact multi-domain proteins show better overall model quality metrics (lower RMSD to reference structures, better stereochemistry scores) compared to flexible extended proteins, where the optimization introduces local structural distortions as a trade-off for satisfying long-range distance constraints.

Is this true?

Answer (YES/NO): NO